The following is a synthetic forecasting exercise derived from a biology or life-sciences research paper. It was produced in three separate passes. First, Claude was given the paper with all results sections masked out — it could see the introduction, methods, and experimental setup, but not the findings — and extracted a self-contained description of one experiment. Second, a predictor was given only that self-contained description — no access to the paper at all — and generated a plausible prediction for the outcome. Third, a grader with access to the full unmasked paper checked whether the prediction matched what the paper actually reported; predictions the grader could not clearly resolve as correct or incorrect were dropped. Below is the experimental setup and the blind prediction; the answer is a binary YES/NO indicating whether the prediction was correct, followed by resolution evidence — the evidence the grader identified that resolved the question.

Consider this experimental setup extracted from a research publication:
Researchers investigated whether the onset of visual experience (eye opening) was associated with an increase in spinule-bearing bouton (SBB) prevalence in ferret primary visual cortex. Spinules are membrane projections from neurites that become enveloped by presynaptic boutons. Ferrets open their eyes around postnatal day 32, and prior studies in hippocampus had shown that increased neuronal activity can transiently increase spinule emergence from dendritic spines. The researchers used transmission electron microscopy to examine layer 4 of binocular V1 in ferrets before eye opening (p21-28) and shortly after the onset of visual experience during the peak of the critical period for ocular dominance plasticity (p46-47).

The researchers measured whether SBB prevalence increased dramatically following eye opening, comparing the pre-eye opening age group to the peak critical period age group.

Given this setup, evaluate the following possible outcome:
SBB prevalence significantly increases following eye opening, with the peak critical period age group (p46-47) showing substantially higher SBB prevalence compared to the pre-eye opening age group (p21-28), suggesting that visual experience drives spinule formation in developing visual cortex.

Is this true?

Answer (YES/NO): NO